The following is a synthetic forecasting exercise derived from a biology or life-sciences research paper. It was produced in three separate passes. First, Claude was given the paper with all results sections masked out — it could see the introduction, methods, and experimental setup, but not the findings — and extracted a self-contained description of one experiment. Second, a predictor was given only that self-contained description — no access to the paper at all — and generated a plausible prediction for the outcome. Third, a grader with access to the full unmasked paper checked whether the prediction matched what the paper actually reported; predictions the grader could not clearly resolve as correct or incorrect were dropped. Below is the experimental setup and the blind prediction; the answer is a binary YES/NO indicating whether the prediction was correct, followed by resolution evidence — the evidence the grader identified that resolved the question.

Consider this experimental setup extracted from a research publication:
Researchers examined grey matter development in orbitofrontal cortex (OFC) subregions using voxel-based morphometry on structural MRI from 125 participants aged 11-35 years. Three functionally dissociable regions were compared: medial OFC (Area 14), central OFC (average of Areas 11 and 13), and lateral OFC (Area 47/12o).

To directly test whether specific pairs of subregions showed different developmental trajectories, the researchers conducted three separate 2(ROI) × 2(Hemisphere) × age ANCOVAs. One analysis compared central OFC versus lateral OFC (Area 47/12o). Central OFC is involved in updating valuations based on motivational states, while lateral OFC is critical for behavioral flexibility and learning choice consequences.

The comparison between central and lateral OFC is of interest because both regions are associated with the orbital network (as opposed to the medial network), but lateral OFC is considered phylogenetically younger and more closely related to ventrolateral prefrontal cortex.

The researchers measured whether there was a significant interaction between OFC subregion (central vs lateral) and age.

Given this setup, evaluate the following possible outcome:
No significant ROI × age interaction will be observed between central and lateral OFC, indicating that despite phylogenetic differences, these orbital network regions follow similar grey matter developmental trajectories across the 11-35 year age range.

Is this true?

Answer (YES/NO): NO